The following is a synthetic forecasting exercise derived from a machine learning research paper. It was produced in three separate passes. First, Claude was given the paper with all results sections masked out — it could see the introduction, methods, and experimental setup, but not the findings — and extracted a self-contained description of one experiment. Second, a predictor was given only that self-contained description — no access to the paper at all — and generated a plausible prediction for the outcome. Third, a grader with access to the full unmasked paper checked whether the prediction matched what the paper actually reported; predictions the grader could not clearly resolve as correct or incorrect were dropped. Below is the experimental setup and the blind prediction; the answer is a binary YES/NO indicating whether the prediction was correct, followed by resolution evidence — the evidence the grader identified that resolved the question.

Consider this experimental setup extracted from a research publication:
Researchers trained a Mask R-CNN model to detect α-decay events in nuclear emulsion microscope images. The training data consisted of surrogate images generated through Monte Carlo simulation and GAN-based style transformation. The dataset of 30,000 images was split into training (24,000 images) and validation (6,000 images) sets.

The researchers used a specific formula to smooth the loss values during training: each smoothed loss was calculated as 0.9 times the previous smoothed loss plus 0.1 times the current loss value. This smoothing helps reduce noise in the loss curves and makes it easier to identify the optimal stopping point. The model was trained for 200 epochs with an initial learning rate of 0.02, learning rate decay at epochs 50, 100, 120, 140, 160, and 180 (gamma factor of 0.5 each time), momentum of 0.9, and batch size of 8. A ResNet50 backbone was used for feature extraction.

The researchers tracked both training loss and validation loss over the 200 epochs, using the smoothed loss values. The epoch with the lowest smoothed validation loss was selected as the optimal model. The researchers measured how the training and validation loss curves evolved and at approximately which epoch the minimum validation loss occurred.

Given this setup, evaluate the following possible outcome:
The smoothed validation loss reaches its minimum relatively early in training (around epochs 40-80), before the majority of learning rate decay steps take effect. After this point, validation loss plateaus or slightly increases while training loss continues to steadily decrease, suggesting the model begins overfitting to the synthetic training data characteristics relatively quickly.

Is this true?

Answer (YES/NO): NO